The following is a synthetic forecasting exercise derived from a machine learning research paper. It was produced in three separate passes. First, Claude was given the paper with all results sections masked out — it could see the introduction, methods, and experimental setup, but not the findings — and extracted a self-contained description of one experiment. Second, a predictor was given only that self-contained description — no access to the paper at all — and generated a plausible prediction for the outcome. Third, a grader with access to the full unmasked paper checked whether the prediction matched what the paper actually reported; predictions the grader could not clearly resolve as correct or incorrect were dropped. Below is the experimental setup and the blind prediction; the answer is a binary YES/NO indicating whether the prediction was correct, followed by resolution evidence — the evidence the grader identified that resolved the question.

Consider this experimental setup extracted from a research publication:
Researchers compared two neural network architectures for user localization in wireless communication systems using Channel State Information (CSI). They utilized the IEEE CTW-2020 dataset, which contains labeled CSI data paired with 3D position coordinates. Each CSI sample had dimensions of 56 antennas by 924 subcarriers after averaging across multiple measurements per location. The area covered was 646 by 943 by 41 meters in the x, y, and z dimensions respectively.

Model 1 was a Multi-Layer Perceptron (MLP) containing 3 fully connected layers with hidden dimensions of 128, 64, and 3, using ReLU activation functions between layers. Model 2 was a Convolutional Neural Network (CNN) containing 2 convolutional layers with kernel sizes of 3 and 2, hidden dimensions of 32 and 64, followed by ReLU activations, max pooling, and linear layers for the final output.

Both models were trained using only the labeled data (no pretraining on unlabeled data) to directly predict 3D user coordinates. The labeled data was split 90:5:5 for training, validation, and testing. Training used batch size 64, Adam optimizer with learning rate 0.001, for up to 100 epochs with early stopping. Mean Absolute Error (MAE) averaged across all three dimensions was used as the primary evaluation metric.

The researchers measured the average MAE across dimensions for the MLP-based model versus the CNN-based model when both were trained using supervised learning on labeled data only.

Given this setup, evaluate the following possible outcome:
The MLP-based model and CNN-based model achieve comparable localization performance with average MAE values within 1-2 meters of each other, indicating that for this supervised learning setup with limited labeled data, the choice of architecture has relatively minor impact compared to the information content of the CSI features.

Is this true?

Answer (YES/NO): NO